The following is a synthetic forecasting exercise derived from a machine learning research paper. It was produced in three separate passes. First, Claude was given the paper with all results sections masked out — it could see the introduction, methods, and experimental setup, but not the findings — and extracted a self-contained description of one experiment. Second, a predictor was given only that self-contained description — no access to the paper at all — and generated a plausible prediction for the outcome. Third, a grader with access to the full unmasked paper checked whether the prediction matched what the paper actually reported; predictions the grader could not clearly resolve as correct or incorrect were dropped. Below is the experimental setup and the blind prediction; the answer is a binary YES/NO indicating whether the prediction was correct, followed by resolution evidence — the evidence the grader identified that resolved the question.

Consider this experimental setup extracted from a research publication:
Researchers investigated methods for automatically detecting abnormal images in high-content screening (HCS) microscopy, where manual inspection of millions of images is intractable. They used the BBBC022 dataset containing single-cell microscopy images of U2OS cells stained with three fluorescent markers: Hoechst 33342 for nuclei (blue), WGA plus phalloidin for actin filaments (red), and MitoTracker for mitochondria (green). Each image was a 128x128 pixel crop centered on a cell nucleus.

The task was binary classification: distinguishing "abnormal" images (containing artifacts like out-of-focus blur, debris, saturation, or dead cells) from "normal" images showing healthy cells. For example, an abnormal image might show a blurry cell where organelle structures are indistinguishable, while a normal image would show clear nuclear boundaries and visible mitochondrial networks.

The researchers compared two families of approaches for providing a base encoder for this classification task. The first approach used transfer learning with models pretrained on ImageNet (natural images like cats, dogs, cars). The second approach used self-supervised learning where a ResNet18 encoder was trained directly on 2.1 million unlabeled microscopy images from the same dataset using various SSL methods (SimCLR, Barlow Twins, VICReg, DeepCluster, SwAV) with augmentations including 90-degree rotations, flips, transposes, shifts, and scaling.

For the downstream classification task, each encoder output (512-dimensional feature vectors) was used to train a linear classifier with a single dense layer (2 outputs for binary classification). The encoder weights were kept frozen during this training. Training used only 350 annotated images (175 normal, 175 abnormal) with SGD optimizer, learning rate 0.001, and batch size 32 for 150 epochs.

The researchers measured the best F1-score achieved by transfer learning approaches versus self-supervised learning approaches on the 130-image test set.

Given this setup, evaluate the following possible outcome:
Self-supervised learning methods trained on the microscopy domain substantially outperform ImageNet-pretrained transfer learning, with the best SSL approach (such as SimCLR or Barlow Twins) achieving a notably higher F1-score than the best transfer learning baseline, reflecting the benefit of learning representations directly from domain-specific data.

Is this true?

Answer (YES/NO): NO